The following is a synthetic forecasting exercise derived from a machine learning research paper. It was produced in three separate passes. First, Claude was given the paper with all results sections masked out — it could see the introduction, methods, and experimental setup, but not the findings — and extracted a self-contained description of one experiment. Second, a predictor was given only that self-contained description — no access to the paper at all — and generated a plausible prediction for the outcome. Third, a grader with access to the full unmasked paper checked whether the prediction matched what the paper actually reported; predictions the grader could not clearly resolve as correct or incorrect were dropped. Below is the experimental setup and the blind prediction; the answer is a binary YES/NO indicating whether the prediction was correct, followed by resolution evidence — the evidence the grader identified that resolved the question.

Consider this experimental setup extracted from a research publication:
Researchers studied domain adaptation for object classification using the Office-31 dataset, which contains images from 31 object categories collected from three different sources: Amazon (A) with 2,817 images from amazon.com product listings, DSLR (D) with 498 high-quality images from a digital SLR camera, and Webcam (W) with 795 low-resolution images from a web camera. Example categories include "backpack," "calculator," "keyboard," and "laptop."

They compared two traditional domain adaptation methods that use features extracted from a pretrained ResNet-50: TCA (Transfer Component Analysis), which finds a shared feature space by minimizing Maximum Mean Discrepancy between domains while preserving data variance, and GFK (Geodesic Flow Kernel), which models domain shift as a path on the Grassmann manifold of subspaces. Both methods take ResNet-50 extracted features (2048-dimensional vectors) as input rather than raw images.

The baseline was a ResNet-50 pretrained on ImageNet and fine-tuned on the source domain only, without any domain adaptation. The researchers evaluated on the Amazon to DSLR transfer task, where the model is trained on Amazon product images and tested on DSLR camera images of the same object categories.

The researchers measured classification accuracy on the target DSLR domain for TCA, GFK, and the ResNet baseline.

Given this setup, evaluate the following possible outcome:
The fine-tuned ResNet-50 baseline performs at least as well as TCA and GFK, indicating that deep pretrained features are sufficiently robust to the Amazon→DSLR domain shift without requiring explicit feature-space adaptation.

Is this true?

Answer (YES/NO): NO